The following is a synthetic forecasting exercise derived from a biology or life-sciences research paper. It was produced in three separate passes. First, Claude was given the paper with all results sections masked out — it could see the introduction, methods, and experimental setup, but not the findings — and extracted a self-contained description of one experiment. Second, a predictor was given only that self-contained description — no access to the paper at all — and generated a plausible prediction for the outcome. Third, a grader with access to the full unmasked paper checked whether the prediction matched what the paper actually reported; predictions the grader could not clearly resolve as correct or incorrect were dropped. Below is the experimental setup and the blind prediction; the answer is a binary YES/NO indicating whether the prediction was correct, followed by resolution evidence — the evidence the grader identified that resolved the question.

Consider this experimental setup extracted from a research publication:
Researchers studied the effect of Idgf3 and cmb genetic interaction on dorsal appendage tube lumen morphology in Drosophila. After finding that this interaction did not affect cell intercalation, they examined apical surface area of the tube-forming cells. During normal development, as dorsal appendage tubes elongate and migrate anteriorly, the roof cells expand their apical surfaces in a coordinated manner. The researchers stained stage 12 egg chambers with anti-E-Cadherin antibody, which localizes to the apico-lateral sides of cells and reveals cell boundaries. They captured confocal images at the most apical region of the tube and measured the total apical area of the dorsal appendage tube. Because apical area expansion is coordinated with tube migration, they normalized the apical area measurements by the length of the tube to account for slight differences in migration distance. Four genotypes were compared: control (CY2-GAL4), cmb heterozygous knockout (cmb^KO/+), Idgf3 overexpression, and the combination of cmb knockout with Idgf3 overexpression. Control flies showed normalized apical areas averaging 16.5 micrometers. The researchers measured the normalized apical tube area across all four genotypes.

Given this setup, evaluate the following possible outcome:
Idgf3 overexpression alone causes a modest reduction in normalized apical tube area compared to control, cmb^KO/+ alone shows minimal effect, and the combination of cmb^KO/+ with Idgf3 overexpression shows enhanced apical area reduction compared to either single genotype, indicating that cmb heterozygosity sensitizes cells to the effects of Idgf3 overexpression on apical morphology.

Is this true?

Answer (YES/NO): NO